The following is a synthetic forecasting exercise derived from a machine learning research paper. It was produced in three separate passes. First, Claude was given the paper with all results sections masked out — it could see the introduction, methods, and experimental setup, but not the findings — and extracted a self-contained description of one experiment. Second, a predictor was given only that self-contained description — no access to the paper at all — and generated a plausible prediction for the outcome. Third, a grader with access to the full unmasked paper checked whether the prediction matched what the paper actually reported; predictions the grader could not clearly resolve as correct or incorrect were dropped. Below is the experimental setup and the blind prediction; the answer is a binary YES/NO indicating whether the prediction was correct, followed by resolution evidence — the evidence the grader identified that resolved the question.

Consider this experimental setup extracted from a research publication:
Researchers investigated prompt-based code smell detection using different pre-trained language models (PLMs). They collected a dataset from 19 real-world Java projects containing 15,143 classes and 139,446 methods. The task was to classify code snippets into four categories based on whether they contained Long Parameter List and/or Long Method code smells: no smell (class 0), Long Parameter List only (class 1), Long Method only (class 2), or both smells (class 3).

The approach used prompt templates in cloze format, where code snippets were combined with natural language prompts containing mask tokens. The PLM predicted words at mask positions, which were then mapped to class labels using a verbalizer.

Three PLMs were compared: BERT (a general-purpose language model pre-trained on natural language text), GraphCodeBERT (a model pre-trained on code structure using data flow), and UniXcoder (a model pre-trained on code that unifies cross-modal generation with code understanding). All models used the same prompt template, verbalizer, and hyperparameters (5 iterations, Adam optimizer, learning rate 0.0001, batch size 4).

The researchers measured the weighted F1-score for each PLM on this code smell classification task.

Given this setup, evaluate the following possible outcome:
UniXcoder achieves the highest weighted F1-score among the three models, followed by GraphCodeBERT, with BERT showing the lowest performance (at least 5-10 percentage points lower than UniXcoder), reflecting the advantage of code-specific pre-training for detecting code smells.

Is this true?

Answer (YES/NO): YES